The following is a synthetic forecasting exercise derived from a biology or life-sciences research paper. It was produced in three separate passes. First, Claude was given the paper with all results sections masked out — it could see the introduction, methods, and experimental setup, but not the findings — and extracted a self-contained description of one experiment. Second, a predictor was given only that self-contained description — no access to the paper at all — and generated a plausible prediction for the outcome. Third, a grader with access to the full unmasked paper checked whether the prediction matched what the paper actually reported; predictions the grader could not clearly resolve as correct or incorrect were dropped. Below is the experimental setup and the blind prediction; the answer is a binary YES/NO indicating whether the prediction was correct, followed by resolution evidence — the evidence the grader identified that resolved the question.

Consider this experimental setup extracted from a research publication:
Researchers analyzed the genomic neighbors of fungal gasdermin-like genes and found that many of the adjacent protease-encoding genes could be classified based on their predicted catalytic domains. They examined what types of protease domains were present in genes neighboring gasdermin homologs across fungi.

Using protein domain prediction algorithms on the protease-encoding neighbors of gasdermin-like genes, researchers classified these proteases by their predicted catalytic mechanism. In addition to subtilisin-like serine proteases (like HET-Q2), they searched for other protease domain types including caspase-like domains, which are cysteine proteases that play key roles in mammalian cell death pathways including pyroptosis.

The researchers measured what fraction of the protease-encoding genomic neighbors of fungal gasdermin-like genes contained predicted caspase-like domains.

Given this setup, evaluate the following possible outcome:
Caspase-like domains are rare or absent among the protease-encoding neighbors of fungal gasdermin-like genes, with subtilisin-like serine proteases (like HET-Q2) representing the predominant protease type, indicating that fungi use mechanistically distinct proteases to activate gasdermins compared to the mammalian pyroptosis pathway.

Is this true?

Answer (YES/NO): NO